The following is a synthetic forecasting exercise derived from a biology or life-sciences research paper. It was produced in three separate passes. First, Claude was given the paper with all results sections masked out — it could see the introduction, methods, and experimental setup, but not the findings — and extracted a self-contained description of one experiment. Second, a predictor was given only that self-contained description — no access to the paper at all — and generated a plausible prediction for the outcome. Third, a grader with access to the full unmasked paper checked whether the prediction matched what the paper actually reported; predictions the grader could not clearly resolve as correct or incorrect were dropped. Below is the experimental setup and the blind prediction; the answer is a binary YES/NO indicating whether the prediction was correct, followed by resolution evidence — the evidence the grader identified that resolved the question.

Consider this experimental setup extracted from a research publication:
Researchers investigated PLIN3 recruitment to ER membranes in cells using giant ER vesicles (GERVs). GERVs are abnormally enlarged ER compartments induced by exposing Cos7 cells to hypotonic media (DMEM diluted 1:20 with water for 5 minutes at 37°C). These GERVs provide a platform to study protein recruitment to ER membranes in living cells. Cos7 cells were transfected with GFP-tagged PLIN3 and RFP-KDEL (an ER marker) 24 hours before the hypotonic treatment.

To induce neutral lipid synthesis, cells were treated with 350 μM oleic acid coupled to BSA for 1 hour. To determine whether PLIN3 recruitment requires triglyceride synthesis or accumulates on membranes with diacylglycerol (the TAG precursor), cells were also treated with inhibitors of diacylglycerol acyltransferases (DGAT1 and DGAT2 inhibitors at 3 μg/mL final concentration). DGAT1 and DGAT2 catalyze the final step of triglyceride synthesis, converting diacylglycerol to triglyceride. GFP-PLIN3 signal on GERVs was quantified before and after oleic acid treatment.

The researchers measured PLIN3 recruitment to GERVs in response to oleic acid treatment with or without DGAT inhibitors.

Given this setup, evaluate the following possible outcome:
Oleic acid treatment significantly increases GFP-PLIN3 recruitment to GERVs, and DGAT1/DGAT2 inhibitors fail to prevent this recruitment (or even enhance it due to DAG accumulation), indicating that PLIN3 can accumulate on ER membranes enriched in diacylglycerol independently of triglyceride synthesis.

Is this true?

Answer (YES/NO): YES